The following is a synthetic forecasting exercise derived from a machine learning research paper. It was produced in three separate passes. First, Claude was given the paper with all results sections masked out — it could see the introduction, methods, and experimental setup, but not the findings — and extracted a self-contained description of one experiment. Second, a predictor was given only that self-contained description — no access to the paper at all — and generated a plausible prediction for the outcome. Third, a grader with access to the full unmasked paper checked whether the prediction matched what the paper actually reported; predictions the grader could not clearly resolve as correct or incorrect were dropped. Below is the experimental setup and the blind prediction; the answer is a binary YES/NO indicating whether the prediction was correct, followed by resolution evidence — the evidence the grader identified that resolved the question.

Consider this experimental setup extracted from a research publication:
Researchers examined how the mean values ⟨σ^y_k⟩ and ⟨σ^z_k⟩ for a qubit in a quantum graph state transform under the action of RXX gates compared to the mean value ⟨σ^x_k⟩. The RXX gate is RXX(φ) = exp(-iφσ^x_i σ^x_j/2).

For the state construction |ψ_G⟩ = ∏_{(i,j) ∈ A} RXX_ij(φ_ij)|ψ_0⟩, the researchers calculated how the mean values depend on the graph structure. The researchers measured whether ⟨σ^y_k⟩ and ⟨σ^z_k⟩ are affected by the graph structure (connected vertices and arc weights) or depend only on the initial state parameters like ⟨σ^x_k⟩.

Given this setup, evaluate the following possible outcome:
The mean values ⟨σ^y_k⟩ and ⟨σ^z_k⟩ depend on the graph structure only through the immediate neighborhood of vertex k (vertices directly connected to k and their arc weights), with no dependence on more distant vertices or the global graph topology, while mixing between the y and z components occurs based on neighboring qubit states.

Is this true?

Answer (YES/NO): YES